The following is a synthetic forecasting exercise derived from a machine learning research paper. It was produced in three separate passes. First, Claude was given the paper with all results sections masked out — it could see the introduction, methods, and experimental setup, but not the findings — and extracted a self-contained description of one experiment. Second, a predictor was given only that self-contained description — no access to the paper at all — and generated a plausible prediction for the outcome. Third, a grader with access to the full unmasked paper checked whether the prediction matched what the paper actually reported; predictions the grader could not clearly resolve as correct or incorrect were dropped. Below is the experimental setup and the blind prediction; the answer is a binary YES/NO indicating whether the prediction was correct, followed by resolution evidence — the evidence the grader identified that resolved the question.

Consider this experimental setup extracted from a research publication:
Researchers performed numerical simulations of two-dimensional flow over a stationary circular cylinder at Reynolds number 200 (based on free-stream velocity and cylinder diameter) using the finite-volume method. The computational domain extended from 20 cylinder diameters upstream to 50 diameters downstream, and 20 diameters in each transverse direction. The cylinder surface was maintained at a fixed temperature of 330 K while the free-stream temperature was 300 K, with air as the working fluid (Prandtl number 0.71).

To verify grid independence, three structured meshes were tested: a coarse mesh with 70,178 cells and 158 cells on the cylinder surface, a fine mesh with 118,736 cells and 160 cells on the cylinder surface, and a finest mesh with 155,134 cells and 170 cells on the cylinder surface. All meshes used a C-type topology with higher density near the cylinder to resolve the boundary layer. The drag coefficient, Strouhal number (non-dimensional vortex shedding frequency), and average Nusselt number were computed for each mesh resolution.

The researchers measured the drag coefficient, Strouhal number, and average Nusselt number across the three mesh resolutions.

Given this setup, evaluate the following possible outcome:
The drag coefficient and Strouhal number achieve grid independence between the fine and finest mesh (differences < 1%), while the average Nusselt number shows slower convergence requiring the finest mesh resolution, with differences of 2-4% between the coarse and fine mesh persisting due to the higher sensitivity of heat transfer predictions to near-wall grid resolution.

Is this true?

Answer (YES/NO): NO